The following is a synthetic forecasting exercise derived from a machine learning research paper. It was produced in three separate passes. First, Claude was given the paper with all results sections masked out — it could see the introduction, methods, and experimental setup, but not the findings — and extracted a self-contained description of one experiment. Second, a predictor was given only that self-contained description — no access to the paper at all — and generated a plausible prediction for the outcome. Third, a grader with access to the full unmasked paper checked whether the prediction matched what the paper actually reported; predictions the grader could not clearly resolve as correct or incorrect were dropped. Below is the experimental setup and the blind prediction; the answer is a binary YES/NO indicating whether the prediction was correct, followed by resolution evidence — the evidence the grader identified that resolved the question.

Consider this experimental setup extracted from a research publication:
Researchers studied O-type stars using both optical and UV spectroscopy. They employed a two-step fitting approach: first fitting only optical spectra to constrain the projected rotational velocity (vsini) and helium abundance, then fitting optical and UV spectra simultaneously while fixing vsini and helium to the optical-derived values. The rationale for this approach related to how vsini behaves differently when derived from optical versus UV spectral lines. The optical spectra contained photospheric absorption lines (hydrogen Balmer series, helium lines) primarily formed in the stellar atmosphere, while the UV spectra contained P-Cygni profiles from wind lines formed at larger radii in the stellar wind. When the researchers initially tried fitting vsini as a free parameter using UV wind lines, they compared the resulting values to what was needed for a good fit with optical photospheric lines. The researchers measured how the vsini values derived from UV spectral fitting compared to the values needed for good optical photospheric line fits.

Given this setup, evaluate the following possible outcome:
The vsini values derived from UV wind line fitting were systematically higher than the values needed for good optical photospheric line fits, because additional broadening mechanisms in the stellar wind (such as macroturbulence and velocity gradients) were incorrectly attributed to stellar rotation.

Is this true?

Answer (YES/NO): NO